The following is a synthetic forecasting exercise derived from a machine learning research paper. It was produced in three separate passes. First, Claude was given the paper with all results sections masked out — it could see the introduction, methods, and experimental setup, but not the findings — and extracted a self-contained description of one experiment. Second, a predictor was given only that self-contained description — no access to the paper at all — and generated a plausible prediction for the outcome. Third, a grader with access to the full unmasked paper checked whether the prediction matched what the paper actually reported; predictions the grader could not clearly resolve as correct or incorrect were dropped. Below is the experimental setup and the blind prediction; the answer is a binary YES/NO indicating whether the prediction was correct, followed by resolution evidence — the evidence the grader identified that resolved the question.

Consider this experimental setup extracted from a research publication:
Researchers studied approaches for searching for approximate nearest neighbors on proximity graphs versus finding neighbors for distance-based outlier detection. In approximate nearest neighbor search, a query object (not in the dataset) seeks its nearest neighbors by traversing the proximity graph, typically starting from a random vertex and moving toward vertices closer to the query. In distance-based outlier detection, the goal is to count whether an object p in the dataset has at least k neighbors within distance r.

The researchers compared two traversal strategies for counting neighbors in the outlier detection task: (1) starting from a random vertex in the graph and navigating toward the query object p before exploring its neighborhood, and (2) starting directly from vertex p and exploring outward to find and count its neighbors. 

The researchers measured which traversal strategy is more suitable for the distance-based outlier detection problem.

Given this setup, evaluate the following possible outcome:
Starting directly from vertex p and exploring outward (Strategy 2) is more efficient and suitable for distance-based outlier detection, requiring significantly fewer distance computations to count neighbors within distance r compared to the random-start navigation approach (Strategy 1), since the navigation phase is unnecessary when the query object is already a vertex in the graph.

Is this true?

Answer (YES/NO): YES